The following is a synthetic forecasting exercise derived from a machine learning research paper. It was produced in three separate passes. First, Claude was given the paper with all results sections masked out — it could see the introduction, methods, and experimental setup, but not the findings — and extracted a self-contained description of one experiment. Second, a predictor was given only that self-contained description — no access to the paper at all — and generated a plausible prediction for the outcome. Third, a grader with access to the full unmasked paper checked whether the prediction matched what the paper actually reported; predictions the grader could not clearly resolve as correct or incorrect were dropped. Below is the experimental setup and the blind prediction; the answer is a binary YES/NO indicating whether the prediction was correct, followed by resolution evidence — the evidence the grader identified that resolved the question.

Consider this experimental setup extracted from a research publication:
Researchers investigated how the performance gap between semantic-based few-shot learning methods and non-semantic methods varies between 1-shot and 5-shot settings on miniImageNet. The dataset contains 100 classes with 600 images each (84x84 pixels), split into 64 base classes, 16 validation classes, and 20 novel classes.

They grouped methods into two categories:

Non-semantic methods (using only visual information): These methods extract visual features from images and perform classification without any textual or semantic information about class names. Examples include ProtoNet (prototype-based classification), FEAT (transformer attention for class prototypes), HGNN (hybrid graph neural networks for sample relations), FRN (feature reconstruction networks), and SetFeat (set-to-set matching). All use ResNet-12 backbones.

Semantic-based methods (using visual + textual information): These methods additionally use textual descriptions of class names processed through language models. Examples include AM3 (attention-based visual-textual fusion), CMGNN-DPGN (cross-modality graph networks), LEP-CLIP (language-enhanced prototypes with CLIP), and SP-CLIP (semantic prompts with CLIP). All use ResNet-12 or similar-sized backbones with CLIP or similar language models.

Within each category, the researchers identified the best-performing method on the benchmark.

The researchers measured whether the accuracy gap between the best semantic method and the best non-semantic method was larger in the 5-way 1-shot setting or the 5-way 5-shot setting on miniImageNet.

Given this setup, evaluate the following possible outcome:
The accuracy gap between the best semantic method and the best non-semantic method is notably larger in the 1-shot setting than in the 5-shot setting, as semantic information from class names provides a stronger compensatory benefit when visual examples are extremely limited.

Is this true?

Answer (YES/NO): YES